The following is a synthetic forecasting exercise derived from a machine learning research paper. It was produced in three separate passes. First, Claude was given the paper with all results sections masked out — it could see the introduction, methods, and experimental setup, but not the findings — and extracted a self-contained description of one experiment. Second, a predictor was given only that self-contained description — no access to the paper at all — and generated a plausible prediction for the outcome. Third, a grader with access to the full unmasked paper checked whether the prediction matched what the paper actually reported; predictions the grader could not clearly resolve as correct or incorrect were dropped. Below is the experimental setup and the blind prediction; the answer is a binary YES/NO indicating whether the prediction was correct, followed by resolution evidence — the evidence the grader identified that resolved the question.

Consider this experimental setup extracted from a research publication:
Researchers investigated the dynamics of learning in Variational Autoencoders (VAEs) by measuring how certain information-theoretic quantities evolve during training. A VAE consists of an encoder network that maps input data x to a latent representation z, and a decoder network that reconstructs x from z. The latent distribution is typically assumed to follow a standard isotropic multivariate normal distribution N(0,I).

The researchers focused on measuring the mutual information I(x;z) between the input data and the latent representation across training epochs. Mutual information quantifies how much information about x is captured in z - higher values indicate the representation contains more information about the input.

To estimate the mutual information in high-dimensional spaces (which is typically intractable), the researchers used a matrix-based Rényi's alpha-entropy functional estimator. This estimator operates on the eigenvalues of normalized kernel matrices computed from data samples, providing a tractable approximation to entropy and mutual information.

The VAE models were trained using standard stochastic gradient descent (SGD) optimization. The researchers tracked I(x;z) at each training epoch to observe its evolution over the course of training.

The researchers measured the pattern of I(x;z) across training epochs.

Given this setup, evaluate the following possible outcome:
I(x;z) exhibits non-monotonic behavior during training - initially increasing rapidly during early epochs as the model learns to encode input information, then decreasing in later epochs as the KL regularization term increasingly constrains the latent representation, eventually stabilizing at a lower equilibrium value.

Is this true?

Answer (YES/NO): NO